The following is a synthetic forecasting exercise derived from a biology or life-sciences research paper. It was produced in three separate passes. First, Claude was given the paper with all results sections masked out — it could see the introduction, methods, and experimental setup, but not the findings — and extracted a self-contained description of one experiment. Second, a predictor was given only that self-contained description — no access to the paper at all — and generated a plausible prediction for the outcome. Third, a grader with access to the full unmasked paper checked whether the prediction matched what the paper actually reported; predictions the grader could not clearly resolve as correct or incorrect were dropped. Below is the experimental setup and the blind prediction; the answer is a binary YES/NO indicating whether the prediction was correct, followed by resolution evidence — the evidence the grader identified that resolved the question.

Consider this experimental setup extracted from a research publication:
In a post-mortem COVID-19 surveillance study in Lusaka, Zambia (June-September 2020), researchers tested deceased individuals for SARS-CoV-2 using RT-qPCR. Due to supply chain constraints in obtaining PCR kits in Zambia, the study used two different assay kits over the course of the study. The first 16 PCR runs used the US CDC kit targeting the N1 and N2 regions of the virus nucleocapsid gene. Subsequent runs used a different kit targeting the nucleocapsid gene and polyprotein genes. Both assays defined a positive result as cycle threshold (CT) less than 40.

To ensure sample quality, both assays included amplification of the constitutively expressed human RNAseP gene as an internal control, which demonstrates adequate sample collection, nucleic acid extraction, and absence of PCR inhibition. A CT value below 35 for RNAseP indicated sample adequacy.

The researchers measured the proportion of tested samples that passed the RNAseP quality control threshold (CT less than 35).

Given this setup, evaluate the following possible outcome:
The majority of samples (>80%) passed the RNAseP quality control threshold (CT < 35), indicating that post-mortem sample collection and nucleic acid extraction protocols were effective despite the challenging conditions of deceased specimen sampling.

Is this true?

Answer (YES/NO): YES